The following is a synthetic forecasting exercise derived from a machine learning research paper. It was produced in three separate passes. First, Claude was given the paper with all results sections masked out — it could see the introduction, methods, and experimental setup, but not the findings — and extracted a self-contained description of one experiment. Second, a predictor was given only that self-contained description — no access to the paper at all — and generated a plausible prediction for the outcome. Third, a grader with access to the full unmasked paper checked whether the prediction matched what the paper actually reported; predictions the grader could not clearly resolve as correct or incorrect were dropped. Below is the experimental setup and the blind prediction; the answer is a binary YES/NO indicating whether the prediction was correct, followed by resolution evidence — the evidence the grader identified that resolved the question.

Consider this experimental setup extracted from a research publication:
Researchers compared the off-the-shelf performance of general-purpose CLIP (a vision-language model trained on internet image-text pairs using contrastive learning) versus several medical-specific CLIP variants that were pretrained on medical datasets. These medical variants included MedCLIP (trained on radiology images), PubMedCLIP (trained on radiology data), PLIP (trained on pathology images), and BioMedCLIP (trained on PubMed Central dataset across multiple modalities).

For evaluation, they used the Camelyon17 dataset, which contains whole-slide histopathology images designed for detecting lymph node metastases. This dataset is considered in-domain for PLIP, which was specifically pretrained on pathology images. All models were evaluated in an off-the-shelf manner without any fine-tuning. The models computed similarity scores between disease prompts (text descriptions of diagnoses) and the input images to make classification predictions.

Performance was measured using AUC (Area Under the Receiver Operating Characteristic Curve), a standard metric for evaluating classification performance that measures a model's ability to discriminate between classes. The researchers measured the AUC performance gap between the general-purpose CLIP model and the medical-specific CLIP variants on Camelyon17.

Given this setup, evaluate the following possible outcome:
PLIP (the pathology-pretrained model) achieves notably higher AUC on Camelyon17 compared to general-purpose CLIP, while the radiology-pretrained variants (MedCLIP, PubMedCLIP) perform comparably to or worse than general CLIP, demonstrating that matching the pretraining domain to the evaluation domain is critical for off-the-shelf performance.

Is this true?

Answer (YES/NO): NO